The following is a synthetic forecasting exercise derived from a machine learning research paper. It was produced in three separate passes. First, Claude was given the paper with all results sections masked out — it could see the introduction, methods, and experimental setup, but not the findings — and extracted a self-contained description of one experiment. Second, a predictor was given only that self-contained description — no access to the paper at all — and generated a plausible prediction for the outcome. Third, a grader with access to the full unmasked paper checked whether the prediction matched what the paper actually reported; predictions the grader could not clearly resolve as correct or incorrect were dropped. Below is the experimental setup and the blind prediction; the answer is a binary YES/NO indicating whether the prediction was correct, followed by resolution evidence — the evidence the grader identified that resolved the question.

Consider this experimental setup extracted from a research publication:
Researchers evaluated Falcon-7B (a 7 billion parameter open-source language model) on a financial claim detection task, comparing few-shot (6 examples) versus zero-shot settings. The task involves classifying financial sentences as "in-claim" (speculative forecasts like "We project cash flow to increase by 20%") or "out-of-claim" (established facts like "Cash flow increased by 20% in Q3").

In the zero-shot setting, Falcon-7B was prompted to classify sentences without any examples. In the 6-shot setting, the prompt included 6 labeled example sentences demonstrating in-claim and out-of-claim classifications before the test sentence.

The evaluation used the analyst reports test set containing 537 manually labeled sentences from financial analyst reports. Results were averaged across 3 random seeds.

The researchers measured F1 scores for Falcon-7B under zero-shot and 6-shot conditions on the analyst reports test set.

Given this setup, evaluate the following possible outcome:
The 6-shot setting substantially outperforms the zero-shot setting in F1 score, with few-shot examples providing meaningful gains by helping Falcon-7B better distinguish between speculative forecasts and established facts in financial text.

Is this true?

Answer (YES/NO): NO